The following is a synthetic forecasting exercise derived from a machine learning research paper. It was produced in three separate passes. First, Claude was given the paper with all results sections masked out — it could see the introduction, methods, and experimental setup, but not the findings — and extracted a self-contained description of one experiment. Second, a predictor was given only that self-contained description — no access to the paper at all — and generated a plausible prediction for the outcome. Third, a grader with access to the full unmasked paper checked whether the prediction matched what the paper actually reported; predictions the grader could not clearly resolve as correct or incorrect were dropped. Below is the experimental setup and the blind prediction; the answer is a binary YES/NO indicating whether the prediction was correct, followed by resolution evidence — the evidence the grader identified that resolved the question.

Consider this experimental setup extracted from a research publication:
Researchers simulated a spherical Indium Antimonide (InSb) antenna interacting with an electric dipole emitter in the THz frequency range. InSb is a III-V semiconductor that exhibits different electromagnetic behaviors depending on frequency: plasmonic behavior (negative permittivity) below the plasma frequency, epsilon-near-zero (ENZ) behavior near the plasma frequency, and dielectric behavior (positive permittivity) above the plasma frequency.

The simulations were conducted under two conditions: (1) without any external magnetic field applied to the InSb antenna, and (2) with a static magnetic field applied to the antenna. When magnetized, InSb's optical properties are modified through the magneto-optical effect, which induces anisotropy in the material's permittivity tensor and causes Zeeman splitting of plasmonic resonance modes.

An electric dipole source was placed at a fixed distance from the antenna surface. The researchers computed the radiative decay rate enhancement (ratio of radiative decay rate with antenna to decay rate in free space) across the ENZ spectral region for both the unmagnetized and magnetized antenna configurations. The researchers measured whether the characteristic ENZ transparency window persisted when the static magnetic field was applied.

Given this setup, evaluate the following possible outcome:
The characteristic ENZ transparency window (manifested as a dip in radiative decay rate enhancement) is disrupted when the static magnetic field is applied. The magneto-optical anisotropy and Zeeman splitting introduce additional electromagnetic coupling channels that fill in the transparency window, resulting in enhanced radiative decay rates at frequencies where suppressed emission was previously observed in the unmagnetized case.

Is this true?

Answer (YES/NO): YES